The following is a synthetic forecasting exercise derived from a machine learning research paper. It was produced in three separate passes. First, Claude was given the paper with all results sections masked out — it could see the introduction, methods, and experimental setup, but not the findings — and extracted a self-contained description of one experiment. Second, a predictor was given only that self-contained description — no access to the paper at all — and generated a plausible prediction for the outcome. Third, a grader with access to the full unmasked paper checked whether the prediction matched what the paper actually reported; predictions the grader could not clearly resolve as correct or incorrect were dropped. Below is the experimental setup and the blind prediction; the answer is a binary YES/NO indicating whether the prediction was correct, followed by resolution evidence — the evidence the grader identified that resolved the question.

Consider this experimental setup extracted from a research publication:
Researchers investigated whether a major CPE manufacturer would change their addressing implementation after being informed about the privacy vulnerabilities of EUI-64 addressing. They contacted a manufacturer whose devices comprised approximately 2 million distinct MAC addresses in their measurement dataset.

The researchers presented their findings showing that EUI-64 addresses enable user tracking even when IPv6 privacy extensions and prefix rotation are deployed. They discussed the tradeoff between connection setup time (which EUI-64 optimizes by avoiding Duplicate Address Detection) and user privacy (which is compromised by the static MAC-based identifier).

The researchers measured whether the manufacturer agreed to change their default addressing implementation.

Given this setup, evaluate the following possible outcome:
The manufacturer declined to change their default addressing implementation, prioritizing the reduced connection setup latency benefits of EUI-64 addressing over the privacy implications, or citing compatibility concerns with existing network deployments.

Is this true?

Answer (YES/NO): NO